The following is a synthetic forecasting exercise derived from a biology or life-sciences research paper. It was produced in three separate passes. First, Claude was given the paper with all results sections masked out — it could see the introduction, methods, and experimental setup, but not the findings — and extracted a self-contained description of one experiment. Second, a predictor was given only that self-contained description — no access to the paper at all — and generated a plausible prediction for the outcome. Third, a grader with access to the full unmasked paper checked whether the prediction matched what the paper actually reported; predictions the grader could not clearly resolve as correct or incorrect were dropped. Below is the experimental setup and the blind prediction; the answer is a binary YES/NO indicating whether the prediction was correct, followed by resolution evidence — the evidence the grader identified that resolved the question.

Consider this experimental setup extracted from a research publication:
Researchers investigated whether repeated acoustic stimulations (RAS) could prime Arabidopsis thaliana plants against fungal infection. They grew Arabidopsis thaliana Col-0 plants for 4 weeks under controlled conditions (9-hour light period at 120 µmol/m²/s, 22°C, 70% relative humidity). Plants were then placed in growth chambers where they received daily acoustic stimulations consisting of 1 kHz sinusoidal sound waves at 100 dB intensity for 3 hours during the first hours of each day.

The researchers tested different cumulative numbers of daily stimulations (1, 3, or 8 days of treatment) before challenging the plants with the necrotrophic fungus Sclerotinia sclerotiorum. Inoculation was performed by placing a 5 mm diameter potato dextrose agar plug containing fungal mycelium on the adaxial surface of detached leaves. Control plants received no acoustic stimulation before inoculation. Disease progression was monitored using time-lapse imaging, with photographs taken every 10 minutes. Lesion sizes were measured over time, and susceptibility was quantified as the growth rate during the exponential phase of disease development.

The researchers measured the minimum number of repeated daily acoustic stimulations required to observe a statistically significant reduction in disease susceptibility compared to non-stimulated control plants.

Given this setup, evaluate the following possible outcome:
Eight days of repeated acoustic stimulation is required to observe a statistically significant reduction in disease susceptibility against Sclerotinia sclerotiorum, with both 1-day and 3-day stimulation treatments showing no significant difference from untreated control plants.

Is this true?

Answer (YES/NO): NO